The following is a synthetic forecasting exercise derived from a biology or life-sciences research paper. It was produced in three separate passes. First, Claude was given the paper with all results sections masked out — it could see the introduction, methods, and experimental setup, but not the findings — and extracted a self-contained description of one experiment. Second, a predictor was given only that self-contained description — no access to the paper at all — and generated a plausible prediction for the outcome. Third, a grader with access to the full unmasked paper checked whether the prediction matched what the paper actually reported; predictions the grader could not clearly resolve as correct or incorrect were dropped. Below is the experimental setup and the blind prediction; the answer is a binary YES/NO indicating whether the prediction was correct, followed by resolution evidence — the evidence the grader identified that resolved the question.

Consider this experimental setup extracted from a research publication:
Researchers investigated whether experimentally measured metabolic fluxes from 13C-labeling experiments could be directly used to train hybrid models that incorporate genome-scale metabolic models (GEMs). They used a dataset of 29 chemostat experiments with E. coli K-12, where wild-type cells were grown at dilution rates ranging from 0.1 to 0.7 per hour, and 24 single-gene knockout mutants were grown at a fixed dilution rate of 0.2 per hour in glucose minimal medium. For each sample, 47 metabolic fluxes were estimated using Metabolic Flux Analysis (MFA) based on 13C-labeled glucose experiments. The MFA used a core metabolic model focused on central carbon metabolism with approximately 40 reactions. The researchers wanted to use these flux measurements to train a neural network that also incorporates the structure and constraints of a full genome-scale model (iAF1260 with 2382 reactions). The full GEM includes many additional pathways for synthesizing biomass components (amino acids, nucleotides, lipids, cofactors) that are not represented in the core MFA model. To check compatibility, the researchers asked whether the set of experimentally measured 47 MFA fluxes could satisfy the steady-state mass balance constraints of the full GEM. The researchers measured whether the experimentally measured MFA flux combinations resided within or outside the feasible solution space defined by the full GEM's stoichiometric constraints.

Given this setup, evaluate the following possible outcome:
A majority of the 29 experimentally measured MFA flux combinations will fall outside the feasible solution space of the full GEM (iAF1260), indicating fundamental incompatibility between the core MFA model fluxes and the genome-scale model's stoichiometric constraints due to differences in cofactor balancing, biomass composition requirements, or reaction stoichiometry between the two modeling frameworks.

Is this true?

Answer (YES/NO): YES